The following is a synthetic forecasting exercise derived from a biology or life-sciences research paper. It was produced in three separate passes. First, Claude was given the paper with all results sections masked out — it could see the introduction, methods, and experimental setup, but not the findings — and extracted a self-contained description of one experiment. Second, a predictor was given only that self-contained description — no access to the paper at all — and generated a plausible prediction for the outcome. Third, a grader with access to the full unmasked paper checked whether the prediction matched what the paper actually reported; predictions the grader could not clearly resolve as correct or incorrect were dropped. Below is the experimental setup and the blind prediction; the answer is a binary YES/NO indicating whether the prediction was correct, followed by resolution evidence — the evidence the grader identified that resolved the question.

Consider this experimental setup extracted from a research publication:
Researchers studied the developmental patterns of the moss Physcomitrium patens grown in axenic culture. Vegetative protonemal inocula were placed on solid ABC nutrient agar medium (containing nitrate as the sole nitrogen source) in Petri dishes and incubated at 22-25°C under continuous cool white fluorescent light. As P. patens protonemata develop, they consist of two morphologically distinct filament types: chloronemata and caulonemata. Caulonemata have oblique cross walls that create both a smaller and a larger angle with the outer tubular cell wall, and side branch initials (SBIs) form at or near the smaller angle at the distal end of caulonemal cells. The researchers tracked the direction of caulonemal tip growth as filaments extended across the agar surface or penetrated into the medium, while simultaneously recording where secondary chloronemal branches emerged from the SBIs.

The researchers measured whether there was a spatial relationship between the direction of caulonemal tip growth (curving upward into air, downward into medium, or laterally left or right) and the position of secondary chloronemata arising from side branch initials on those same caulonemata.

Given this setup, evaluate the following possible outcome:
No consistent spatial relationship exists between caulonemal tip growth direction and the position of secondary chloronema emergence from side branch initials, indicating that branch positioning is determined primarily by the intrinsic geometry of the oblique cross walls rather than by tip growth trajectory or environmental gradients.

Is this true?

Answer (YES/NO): NO